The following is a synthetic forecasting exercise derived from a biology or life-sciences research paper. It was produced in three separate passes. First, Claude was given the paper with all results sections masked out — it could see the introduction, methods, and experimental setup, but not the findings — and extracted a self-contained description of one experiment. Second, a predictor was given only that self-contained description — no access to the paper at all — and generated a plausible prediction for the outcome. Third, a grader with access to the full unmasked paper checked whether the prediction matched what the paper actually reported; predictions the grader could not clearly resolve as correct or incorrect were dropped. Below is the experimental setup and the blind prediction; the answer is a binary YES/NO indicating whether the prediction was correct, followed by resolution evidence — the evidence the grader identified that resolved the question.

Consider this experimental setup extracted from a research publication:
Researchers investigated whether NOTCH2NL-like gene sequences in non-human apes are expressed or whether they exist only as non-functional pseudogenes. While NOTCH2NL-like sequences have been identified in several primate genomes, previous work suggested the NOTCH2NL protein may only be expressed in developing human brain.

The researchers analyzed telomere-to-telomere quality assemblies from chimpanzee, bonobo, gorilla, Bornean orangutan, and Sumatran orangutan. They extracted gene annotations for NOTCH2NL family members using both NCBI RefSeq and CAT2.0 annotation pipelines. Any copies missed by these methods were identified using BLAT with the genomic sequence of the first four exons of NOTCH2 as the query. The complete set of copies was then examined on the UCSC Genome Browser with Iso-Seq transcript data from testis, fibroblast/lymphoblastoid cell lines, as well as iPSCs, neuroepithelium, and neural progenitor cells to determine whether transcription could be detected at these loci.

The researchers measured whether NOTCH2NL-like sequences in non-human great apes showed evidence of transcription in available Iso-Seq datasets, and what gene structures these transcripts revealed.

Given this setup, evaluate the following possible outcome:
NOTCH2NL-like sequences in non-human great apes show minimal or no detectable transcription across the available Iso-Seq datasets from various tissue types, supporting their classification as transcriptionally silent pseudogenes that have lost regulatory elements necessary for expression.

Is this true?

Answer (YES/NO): NO